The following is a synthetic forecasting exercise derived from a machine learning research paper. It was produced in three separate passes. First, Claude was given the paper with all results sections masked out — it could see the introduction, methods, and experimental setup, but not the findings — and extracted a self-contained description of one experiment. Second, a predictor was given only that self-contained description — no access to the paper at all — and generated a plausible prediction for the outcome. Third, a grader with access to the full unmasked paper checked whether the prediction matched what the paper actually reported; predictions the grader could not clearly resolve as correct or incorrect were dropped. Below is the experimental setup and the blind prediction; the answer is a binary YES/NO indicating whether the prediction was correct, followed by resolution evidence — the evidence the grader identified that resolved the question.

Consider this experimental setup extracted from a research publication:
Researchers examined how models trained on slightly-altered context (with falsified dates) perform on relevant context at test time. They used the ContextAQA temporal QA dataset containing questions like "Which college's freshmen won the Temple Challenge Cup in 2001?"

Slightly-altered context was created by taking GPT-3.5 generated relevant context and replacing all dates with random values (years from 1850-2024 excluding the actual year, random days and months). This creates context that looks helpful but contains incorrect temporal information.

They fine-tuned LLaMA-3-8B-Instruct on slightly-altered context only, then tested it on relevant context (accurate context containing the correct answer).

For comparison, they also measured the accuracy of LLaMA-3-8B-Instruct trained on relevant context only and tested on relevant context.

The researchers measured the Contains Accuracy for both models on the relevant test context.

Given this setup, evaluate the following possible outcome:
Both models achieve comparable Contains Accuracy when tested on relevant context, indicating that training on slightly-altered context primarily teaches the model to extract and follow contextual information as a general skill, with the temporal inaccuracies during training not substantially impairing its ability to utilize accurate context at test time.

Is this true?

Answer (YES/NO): YES